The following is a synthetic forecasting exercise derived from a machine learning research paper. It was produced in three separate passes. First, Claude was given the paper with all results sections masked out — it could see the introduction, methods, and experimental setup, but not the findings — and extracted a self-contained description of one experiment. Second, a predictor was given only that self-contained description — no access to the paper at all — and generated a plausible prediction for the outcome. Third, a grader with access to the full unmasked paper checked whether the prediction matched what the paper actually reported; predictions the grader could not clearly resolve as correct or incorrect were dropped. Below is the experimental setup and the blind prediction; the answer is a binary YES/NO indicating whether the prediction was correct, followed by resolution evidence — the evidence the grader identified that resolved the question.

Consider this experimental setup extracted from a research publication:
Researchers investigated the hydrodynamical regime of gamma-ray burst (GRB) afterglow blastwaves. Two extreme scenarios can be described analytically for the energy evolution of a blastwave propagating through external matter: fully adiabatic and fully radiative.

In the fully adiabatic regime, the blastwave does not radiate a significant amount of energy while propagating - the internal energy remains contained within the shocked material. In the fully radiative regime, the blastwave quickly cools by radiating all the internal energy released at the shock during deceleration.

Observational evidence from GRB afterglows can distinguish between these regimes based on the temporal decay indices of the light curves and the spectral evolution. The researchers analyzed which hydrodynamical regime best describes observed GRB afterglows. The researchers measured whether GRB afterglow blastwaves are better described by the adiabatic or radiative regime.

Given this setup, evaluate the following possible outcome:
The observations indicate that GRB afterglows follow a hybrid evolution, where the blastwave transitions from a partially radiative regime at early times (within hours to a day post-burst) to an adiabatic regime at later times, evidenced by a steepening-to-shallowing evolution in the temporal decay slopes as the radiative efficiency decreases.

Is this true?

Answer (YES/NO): NO